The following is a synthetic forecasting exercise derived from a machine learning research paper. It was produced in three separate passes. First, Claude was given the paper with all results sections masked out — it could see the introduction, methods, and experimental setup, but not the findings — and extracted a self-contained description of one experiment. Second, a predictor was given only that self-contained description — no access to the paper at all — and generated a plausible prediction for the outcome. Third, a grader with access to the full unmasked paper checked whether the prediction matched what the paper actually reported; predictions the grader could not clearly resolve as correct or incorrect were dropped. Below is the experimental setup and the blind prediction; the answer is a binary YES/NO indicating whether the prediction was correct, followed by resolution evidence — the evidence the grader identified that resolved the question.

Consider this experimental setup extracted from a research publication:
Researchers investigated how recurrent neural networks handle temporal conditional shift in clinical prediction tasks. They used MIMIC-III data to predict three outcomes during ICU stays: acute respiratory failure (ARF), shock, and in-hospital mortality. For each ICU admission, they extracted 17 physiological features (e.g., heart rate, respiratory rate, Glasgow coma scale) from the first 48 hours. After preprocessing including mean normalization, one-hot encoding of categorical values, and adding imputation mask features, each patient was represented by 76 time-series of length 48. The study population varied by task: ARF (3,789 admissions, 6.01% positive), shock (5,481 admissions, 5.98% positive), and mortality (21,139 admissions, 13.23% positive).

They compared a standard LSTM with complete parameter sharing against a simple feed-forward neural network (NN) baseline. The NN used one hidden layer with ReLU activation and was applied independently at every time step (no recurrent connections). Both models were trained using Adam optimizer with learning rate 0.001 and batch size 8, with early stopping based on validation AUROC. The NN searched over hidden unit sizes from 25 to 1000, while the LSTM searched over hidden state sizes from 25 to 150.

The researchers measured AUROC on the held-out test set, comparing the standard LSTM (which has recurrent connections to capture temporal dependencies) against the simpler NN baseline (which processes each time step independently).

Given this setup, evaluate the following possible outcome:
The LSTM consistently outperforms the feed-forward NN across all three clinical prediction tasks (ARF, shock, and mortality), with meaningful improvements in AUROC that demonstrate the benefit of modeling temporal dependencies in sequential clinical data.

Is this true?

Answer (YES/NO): NO